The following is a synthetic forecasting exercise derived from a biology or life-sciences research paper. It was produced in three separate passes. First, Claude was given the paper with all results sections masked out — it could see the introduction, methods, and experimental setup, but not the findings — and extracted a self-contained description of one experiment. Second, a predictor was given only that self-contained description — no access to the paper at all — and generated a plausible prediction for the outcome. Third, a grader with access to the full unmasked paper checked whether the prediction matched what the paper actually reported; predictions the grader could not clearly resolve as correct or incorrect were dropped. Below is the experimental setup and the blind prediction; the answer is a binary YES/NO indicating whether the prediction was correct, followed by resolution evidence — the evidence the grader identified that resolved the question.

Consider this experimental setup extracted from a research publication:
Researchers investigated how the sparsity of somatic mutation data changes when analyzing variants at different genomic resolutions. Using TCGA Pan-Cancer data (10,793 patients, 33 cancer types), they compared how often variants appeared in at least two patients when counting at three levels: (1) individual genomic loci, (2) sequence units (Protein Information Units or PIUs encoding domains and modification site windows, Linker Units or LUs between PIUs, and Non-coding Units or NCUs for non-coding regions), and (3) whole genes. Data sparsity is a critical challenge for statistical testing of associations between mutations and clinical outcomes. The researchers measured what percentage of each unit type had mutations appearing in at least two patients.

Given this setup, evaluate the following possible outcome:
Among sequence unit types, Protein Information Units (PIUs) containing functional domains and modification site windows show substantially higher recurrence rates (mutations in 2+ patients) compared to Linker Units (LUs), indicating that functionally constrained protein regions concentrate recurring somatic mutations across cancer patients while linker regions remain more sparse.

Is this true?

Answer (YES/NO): NO